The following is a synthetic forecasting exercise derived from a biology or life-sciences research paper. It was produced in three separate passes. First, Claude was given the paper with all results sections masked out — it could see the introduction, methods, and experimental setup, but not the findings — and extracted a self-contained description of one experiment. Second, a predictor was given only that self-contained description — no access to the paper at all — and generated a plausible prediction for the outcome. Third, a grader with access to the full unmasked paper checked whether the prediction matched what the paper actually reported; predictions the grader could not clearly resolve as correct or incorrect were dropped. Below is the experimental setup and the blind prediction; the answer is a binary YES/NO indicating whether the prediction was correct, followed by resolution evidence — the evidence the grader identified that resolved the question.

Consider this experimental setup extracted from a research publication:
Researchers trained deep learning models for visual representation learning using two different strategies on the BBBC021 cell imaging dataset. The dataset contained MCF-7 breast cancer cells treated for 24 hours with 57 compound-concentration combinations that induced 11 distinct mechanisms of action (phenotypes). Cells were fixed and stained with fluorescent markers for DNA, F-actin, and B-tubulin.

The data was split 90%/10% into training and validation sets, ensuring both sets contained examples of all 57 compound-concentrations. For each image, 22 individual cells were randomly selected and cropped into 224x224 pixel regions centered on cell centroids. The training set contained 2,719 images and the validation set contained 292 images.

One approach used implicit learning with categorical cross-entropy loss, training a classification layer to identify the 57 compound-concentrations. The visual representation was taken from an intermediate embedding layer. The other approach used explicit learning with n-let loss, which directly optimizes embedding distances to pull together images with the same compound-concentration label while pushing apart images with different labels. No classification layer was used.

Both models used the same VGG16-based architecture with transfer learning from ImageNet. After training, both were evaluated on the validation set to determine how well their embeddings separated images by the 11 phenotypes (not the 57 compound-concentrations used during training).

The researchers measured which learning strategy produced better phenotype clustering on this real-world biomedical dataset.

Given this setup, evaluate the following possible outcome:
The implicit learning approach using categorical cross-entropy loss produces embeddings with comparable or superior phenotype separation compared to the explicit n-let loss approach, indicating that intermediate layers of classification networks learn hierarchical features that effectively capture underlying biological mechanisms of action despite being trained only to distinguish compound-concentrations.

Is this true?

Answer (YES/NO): YES